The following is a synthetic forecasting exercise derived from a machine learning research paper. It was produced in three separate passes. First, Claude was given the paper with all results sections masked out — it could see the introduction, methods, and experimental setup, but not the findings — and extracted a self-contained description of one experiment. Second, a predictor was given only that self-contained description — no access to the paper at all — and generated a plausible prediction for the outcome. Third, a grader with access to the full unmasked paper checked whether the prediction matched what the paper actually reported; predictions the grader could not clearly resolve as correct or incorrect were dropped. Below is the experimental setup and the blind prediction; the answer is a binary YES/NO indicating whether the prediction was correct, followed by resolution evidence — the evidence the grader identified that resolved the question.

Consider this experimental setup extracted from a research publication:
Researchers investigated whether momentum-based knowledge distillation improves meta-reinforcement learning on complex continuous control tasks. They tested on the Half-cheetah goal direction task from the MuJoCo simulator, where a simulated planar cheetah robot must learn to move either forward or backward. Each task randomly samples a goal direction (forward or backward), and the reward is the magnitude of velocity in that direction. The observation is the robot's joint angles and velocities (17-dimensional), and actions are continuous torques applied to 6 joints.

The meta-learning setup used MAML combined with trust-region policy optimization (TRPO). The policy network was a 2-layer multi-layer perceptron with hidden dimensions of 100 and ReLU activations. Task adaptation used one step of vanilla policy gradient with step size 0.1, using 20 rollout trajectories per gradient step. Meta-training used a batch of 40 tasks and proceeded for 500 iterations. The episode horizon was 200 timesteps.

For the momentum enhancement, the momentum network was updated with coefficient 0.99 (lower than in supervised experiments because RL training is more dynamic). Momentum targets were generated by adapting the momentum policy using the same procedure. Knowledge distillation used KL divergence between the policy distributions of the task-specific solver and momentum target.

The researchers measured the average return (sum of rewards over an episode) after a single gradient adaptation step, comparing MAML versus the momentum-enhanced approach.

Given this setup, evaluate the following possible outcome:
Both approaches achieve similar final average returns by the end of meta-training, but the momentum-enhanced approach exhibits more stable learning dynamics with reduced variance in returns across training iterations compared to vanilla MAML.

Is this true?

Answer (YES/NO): NO